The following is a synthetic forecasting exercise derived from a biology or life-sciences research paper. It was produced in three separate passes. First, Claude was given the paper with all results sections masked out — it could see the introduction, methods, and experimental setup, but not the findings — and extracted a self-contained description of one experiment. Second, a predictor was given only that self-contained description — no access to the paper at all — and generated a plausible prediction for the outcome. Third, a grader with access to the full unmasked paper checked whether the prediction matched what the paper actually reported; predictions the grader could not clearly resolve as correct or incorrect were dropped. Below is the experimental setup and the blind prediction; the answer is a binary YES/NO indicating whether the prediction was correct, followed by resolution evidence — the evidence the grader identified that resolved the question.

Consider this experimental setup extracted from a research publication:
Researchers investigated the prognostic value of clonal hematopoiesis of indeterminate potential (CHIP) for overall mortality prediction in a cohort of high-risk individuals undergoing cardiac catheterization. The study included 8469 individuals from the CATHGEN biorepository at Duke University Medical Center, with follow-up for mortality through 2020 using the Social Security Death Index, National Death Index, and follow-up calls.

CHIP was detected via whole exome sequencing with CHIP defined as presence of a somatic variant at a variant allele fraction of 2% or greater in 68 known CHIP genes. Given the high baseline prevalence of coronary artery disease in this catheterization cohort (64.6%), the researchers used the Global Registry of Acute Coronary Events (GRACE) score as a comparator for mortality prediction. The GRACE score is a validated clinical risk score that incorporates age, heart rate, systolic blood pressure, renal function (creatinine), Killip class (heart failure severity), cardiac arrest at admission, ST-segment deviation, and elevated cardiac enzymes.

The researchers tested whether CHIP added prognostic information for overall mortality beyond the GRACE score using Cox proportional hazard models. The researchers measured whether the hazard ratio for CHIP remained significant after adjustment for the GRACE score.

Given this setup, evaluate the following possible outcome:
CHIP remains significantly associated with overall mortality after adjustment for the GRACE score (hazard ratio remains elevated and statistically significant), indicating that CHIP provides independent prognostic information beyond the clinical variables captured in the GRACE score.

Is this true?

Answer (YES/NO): NO